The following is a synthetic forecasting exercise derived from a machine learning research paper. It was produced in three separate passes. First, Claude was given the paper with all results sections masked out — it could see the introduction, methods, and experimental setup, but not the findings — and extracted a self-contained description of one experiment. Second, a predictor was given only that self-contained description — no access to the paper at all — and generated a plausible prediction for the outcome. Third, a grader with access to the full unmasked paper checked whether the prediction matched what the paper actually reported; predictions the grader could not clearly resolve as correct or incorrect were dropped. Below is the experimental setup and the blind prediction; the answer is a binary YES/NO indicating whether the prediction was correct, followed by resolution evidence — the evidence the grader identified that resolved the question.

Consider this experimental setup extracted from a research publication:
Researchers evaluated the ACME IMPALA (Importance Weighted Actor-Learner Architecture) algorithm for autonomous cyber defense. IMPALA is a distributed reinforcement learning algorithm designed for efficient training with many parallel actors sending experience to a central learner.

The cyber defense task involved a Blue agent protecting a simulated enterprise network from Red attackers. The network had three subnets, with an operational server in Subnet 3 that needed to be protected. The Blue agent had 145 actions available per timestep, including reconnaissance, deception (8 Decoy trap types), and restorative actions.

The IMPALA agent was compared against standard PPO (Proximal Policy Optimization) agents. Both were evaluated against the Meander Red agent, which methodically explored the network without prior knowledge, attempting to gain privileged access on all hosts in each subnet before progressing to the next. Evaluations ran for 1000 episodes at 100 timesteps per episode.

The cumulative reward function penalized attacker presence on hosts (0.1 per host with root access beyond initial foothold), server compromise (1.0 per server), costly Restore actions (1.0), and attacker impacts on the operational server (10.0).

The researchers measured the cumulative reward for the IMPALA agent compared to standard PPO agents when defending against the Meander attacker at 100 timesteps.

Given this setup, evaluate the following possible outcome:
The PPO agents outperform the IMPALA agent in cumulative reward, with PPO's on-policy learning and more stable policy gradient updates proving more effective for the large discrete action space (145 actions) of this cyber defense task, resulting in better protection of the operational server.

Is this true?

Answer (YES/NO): YES